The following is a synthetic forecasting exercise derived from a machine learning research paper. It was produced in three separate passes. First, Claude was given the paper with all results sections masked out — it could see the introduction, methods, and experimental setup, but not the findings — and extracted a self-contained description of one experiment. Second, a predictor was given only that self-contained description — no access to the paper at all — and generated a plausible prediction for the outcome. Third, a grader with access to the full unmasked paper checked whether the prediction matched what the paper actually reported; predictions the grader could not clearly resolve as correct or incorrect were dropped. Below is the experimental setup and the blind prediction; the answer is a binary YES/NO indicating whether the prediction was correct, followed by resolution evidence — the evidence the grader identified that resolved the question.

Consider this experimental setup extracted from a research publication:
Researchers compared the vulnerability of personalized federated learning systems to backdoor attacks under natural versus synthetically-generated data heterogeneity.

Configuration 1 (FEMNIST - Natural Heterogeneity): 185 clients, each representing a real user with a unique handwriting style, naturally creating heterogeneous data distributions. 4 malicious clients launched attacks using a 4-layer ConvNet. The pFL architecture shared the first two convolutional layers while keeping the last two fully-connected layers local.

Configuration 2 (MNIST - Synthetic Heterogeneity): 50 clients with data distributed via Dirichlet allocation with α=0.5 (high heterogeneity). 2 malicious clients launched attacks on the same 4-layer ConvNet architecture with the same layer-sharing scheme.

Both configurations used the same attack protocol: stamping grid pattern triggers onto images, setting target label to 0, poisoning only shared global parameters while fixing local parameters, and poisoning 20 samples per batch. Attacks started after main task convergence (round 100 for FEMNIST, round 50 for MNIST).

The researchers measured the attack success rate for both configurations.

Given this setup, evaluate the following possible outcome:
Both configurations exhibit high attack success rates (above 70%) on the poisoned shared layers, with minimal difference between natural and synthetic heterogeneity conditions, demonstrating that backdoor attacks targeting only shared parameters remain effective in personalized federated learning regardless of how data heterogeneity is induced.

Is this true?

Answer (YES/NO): NO